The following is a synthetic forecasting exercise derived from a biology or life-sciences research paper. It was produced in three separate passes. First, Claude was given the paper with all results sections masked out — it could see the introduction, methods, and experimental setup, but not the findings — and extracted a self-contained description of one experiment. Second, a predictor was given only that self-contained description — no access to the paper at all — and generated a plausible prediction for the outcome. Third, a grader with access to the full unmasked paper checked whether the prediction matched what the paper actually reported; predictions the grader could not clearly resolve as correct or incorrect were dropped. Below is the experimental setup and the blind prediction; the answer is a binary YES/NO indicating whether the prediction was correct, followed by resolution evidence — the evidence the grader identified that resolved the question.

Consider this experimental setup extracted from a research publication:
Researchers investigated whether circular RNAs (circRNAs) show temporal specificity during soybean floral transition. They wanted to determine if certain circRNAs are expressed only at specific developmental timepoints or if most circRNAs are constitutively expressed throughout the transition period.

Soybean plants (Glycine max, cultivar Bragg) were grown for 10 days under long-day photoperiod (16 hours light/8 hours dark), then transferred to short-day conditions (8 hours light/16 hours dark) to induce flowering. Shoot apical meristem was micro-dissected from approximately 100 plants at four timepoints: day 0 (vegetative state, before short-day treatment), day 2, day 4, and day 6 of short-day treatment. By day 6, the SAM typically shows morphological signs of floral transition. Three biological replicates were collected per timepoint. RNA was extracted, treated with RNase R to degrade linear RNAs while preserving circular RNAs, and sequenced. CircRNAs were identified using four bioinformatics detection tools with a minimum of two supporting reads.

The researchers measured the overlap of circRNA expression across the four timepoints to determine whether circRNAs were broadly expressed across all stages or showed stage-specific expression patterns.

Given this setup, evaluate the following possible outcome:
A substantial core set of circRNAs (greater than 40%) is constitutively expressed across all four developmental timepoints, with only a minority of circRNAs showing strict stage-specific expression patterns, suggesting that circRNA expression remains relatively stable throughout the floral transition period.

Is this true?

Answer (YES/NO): NO